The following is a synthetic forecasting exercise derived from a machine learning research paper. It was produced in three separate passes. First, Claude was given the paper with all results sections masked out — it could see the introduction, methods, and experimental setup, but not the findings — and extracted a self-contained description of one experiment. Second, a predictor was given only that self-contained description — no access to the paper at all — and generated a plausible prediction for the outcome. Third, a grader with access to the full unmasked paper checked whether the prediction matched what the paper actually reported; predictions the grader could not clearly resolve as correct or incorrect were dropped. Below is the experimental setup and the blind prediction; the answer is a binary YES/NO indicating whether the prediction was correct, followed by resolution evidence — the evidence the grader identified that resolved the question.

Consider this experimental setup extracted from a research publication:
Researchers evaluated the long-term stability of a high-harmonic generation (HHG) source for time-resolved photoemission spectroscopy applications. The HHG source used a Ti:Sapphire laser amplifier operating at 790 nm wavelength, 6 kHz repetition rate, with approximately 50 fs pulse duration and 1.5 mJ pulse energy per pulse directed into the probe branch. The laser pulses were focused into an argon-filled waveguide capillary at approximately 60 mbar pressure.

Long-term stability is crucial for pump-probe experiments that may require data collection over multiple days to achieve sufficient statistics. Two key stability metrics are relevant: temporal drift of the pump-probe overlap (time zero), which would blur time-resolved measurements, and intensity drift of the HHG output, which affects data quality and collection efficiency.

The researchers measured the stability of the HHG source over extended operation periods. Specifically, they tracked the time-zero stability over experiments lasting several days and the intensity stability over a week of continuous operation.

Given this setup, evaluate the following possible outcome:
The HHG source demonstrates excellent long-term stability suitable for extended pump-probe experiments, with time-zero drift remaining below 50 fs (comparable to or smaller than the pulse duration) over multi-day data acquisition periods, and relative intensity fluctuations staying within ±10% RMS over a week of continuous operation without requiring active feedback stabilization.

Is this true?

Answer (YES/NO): NO